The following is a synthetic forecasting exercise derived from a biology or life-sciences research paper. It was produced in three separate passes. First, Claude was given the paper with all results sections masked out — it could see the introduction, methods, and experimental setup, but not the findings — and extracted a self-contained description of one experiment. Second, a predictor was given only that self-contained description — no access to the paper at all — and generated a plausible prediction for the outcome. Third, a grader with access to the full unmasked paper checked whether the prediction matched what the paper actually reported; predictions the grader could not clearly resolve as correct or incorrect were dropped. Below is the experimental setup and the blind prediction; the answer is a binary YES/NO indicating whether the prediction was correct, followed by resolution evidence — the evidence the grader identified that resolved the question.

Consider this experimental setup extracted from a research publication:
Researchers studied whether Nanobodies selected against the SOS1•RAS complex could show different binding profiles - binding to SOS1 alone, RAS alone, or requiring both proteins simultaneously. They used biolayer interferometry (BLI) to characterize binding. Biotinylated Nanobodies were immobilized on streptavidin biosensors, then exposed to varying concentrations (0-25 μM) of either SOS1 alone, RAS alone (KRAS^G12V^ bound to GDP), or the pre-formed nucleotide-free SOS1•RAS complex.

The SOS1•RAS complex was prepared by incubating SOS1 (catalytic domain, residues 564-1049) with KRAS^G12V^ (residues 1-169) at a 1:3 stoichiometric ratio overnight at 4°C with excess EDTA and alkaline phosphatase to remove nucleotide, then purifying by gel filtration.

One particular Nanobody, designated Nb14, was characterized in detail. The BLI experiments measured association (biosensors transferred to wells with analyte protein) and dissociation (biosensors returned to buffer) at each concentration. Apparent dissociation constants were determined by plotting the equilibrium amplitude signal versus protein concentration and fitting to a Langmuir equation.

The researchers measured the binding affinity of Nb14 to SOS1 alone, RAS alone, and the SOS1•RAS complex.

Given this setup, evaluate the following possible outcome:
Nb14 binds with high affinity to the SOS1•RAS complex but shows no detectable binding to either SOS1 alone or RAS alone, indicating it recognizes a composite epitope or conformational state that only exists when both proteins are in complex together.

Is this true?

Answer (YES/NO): NO